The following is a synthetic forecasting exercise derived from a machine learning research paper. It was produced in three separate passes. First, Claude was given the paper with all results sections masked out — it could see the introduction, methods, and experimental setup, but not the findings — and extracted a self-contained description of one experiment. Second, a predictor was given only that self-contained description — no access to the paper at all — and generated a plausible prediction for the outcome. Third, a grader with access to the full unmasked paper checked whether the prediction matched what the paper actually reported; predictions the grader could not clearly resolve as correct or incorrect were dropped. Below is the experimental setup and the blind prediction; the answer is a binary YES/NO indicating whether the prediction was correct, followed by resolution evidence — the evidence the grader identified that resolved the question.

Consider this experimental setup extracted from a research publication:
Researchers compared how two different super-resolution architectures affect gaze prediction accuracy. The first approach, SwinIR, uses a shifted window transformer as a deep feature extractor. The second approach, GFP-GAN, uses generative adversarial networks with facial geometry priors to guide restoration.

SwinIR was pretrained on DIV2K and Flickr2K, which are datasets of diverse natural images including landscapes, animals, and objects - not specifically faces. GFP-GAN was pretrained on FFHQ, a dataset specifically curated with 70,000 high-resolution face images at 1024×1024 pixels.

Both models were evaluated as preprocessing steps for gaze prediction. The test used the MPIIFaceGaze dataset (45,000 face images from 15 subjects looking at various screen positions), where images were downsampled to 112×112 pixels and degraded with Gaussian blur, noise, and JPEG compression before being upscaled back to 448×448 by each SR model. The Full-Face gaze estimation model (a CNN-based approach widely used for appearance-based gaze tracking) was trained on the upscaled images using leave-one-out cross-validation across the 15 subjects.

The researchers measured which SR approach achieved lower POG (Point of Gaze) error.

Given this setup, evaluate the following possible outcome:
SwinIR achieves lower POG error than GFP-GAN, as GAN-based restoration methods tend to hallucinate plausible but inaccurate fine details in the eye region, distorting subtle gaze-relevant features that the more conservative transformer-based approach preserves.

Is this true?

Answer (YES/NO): YES